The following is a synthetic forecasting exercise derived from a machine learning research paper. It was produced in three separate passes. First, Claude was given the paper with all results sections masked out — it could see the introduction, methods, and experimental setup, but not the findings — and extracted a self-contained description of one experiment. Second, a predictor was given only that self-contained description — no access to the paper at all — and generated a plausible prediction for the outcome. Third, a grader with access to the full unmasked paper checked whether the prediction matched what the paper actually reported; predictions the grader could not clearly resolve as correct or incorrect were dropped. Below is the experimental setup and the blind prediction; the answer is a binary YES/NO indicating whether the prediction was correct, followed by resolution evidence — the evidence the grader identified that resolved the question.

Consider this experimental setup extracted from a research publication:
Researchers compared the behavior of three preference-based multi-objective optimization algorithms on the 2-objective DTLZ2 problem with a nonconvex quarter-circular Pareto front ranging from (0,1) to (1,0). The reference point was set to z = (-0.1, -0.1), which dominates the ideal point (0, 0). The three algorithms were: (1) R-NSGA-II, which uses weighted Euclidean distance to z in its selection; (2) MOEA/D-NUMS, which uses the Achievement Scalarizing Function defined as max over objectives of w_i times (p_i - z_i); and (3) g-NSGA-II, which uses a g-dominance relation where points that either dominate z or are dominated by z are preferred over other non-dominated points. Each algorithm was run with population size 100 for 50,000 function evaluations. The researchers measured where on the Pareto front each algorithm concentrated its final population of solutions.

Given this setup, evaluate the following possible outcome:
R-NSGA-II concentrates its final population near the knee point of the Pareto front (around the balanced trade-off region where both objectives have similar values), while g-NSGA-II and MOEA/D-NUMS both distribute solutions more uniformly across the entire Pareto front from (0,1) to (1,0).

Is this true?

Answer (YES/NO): NO